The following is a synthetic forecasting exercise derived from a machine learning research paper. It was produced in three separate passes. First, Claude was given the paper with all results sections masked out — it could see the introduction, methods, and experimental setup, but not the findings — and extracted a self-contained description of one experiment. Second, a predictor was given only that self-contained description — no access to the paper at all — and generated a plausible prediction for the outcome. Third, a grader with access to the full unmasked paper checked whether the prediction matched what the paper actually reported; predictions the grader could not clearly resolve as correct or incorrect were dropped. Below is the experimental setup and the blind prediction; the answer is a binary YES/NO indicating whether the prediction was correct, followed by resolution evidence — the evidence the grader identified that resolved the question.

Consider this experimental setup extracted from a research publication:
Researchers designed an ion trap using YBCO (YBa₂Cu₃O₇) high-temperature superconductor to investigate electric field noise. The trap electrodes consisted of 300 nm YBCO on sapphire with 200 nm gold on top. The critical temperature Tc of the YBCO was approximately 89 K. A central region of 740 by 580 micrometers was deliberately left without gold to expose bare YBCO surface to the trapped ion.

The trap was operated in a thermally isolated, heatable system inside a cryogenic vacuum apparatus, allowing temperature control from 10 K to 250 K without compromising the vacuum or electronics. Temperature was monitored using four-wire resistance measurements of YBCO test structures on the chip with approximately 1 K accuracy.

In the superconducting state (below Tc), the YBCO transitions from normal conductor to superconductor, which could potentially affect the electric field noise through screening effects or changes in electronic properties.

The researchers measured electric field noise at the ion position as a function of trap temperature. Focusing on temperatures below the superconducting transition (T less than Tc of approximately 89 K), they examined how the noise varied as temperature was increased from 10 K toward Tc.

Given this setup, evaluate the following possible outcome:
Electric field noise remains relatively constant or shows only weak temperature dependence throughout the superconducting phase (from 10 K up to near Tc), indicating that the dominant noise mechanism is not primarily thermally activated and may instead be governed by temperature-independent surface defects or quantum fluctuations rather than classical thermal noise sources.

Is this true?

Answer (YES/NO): NO